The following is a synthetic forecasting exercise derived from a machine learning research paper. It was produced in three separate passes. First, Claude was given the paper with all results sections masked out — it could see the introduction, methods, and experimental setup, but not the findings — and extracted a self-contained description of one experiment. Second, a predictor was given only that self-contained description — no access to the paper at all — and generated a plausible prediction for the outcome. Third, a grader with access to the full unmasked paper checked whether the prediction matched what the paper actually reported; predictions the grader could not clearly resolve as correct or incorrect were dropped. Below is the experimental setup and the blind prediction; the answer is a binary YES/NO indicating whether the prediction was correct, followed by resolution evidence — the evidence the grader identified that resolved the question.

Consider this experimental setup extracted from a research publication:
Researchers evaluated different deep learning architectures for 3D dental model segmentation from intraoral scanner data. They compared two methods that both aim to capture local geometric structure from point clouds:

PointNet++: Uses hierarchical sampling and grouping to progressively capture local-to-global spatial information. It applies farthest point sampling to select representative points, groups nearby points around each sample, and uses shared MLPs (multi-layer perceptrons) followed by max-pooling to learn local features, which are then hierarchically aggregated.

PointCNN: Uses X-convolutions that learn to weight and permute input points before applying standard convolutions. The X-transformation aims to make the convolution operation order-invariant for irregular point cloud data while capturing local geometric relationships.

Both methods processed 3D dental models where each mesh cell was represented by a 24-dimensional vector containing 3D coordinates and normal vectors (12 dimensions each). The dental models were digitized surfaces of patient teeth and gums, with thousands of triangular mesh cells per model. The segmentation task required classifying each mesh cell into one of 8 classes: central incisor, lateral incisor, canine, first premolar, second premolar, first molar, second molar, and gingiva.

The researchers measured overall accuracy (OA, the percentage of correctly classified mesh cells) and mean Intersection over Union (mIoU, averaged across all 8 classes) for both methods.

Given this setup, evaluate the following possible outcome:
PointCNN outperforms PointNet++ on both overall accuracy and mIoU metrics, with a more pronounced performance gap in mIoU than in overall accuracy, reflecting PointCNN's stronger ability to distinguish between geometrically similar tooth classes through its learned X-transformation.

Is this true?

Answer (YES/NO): NO